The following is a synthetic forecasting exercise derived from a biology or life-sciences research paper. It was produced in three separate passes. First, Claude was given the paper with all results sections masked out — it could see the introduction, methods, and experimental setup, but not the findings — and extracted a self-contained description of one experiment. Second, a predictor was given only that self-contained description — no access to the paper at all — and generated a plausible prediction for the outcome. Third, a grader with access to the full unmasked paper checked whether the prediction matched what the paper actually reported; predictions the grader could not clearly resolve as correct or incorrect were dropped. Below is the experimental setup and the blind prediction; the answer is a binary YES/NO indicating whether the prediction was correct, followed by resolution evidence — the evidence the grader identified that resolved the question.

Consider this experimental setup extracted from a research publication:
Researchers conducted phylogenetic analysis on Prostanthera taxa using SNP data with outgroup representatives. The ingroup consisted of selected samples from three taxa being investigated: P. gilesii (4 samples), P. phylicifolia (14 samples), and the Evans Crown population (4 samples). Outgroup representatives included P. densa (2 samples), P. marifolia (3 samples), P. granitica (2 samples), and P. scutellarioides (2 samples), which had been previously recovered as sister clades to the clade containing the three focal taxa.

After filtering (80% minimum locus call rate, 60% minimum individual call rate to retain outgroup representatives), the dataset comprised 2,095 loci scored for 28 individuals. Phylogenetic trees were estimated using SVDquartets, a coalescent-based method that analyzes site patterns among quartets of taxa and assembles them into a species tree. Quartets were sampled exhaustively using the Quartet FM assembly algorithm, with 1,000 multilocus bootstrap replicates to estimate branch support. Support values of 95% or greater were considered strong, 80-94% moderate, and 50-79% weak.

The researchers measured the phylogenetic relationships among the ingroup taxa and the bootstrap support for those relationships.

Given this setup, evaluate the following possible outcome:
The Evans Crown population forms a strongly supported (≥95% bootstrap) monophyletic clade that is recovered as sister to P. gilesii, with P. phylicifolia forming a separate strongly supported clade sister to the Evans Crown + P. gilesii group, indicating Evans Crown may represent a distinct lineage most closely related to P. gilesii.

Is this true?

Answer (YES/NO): NO